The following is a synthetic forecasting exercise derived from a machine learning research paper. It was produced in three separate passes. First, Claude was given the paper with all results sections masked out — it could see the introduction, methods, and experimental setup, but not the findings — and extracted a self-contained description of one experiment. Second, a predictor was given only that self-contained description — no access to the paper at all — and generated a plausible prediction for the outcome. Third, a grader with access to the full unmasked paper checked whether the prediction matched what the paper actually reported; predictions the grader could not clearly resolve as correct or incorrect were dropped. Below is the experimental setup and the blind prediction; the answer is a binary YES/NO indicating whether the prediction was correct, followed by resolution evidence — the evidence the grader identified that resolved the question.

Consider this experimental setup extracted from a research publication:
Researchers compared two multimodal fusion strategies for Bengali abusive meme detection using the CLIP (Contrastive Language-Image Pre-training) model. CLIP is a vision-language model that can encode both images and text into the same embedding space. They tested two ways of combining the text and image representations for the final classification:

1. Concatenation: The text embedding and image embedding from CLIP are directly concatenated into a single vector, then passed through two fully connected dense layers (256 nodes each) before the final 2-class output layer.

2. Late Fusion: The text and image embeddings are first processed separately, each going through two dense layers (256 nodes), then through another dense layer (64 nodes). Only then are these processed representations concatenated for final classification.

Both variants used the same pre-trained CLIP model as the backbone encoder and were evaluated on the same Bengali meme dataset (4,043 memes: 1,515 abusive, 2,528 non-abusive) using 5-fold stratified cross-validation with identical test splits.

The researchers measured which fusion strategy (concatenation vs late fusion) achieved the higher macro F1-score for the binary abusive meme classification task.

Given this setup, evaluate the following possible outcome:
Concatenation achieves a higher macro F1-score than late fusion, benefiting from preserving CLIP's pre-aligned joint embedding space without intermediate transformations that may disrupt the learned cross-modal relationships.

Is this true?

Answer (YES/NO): NO